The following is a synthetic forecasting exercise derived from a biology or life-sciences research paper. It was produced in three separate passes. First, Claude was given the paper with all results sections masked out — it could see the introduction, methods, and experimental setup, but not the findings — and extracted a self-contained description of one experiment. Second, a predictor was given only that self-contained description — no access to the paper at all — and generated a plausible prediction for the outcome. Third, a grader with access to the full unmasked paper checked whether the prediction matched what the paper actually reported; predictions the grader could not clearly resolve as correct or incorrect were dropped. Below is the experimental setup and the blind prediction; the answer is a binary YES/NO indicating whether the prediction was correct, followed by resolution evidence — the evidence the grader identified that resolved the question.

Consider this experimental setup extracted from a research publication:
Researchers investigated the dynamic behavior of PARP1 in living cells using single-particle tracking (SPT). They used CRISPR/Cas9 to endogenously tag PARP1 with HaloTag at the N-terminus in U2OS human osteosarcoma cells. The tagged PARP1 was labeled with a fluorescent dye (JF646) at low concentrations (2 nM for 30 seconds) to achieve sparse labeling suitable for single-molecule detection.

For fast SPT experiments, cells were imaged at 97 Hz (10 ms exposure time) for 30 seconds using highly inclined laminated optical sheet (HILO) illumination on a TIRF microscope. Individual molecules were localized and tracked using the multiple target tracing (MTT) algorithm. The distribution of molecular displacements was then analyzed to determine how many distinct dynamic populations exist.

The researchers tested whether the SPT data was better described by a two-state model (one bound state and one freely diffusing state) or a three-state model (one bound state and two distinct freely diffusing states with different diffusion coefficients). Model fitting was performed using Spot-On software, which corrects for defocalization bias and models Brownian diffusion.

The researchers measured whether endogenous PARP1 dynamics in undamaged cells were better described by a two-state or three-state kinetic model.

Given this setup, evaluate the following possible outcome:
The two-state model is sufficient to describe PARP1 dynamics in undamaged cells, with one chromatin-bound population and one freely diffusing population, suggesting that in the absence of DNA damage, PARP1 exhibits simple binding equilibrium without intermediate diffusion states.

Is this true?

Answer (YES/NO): NO